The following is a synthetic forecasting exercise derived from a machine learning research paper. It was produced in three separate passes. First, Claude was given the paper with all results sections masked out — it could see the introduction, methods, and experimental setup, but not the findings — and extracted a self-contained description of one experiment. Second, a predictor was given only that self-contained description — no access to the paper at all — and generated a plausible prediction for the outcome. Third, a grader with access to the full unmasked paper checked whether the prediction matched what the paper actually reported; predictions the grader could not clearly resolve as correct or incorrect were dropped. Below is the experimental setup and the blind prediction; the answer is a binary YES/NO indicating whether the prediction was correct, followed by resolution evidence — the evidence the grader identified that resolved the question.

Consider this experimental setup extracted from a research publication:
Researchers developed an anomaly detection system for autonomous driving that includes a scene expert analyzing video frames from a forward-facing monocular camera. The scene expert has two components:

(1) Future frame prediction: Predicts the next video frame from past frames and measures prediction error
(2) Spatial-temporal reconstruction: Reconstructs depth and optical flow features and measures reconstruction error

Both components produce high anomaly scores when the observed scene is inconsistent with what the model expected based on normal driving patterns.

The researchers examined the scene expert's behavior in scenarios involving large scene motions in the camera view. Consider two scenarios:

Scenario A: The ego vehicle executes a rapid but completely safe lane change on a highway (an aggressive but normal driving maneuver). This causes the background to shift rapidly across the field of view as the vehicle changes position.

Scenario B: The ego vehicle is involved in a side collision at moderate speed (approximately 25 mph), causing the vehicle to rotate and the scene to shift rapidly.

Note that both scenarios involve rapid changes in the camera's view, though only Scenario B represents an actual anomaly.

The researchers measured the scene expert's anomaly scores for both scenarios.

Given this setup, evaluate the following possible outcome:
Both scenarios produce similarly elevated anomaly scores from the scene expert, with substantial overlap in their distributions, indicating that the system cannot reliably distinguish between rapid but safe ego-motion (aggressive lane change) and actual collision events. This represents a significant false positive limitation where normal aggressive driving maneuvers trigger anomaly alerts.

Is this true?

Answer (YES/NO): YES